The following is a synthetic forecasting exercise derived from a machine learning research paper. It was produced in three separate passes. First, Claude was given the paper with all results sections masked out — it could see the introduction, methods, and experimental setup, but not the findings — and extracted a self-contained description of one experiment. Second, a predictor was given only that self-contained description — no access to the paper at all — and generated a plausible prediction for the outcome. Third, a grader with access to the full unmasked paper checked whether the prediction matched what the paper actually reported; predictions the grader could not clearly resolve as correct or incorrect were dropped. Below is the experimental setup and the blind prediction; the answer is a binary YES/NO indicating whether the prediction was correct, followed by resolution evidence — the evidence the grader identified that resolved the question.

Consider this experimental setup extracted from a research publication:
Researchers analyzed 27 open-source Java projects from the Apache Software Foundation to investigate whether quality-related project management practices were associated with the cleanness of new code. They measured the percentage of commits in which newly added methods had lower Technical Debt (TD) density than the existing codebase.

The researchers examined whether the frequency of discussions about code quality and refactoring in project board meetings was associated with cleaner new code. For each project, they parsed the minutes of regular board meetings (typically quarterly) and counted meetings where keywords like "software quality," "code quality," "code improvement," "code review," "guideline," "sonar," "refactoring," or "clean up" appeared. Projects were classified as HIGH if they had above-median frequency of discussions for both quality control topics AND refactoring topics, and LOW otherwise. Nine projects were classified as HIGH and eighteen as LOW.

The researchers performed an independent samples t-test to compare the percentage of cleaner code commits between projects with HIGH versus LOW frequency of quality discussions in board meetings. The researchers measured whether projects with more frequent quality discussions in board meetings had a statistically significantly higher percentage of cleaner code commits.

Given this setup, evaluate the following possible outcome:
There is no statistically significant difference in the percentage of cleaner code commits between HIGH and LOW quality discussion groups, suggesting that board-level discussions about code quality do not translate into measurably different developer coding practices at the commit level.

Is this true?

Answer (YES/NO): NO